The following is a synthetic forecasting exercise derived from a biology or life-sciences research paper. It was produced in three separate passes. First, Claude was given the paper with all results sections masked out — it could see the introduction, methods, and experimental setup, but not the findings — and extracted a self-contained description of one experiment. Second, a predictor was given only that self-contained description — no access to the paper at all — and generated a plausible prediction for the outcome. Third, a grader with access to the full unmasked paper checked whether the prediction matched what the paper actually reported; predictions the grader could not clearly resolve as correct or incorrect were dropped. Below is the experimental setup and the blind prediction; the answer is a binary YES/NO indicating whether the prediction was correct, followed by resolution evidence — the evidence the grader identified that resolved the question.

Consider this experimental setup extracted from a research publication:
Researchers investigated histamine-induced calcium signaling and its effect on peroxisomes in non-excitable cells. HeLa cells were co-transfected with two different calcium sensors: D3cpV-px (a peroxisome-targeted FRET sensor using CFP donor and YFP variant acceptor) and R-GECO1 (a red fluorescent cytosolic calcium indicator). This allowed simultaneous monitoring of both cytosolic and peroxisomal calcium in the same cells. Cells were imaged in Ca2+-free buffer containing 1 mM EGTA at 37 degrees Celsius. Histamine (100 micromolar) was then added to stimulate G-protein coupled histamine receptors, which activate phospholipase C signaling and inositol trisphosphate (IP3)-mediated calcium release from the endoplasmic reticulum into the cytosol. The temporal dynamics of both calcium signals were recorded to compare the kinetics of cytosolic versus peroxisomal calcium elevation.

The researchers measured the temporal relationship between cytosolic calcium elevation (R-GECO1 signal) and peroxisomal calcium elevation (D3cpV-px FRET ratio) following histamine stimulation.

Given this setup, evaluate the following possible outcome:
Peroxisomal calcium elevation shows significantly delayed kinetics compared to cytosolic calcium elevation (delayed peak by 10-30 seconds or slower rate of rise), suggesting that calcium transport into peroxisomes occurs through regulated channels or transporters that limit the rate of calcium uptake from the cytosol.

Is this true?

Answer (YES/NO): NO